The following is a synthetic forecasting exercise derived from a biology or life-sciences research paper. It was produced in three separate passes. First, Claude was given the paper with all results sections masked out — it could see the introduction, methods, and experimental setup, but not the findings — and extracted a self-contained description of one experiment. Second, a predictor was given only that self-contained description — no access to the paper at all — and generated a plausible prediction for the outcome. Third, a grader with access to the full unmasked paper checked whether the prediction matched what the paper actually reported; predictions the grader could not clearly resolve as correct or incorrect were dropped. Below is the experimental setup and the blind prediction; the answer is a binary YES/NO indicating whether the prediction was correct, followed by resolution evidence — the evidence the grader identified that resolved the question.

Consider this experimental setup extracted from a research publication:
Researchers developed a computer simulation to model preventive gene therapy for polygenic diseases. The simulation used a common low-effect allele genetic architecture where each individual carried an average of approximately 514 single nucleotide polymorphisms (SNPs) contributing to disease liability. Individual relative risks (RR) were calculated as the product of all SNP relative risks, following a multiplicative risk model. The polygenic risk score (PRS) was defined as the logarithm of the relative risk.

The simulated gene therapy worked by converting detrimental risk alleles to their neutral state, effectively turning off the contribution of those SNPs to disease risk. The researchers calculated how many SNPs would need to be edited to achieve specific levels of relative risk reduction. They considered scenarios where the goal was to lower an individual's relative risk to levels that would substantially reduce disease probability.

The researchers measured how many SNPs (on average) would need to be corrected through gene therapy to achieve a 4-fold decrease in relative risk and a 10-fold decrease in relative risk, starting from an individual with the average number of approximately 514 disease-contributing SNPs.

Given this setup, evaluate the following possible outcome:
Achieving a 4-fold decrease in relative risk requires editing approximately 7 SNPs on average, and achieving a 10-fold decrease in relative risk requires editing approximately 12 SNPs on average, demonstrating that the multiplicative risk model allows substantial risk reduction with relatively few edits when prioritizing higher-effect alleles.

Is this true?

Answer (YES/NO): NO